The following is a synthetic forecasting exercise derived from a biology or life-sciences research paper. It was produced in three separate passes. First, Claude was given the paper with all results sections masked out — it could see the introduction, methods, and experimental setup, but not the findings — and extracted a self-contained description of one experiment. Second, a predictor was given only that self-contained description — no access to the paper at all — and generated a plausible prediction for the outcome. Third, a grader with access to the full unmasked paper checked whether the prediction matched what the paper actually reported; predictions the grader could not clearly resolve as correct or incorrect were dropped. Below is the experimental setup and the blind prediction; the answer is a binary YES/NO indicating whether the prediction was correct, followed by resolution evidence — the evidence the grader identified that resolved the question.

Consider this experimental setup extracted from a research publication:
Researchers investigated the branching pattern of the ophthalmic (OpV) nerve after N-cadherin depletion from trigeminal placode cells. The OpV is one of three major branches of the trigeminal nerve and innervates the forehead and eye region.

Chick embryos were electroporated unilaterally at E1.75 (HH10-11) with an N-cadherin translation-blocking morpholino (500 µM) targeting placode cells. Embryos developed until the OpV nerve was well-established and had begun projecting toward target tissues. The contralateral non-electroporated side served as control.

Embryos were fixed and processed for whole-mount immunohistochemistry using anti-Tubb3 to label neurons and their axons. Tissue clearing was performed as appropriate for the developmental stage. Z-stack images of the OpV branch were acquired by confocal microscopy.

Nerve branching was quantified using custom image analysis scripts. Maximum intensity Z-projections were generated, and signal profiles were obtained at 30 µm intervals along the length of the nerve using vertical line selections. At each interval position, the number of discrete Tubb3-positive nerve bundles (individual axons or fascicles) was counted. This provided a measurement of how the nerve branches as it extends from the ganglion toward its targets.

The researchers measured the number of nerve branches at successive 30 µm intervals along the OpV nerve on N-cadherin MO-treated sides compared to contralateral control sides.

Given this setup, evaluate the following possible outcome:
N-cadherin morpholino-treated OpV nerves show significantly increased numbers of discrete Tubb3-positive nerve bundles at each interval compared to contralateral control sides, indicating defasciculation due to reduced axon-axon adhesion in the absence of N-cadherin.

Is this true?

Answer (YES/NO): NO